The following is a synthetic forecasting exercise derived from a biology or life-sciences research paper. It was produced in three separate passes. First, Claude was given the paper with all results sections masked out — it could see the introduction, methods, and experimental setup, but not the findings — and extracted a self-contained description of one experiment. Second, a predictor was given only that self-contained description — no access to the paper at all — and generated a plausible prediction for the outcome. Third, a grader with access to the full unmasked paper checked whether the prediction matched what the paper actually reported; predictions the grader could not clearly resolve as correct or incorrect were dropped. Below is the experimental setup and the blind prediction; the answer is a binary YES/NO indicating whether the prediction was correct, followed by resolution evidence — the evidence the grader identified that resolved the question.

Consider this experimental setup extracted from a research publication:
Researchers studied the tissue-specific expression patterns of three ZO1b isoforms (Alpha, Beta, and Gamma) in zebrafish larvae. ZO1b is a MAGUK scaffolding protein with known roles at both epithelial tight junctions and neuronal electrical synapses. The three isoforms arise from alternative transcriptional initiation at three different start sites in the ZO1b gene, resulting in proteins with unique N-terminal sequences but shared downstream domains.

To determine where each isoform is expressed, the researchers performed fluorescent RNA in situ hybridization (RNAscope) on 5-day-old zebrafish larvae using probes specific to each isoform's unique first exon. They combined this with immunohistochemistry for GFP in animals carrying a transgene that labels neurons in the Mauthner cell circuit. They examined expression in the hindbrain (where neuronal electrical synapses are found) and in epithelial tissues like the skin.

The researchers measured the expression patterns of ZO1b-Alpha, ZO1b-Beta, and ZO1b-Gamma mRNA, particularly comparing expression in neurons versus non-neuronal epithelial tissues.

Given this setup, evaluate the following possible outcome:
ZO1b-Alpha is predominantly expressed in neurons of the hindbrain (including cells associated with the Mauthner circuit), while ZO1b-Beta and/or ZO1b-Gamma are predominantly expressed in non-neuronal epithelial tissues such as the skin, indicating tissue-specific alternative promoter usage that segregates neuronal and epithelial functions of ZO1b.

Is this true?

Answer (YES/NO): NO